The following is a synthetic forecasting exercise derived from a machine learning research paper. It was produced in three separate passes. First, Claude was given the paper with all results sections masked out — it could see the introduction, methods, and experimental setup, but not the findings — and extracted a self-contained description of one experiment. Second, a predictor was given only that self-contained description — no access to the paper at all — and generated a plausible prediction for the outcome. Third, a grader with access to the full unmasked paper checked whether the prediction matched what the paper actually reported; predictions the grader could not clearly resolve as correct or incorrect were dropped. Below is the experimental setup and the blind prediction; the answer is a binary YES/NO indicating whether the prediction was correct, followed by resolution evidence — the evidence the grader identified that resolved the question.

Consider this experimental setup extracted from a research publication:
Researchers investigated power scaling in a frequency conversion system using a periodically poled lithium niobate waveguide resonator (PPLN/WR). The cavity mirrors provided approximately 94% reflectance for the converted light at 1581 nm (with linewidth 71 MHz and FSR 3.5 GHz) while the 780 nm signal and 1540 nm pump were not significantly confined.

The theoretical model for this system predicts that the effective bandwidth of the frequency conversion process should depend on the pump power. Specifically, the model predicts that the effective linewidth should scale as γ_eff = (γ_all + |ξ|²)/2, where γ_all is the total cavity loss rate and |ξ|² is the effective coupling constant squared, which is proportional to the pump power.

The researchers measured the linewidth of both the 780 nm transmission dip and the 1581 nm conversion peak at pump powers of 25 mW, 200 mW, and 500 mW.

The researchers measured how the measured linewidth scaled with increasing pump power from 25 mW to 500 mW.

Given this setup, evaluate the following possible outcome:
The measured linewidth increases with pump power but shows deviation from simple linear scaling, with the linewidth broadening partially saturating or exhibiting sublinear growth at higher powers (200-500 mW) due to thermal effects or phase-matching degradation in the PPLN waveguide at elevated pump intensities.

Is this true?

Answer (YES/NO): NO